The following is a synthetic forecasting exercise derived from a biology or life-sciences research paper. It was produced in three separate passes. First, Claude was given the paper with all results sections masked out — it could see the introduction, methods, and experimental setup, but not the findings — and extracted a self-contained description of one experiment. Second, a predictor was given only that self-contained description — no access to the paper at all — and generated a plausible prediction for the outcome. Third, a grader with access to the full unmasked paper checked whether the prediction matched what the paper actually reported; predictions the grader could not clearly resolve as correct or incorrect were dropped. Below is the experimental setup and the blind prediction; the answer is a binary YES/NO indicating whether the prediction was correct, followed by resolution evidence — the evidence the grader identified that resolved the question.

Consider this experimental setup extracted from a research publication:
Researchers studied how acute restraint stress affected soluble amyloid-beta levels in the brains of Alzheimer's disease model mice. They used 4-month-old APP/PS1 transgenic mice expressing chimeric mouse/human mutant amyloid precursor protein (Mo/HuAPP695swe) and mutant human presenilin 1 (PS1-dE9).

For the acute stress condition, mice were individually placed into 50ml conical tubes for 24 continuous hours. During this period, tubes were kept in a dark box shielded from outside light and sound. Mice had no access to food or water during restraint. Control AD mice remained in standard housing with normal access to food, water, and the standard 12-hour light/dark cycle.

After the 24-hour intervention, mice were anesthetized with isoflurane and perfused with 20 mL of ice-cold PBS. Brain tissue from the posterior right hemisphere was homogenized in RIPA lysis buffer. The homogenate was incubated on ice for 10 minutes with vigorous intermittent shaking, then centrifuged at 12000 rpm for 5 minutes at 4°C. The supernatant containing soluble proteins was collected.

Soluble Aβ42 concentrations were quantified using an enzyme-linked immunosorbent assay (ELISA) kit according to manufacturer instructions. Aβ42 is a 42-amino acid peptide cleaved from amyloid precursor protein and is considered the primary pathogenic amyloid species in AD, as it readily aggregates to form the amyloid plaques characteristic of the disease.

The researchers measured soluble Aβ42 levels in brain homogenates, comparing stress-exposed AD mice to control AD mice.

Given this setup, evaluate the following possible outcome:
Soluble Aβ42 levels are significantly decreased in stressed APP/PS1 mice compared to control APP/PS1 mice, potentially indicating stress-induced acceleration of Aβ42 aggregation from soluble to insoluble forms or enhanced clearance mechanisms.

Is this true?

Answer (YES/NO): NO